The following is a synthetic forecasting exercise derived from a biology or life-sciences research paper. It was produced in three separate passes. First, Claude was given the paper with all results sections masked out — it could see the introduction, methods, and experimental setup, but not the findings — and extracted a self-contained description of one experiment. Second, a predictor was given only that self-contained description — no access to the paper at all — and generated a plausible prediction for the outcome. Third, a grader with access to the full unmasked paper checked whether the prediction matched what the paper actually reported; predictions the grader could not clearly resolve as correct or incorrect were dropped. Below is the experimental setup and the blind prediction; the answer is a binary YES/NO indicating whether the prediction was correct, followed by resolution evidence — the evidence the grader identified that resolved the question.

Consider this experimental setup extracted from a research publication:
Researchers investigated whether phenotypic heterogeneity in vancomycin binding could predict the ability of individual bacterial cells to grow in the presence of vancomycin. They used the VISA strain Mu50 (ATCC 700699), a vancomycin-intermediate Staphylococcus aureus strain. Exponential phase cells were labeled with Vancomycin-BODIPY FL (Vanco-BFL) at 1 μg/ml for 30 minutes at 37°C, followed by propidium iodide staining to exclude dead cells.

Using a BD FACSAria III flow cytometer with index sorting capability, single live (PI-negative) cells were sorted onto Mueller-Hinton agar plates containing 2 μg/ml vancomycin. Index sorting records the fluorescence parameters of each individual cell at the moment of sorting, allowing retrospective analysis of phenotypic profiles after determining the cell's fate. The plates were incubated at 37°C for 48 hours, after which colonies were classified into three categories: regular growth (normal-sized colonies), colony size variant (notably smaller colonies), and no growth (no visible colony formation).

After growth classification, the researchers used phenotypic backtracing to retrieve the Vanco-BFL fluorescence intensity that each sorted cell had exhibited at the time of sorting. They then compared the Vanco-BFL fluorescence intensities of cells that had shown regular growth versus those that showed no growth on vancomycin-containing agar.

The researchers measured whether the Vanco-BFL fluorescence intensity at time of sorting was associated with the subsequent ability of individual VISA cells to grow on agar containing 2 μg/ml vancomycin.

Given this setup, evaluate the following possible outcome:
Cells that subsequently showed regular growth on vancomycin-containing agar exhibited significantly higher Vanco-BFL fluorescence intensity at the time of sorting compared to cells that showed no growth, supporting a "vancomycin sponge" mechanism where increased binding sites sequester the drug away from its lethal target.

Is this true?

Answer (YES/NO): YES